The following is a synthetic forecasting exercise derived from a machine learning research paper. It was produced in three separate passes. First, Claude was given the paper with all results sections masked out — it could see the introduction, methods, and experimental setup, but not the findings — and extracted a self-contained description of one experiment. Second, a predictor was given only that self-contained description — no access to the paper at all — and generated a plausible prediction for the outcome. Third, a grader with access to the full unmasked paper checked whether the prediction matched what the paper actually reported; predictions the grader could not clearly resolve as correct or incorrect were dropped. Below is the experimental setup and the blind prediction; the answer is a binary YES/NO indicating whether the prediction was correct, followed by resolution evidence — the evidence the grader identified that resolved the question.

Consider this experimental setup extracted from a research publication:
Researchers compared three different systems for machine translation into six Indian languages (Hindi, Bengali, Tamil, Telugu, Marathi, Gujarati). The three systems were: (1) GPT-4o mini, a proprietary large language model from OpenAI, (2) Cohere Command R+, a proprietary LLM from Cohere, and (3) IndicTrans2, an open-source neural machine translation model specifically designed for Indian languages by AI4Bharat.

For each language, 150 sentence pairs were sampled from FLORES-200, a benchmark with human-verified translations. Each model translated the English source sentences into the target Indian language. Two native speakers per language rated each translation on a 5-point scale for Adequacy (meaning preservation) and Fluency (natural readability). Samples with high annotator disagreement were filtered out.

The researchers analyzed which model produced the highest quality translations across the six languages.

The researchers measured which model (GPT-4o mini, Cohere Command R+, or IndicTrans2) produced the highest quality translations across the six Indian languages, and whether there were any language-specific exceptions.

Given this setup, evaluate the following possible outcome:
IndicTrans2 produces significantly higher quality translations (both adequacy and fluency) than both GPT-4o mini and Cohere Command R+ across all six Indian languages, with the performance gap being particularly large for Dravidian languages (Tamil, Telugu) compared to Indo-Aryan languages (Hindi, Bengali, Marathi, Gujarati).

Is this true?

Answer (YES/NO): NO